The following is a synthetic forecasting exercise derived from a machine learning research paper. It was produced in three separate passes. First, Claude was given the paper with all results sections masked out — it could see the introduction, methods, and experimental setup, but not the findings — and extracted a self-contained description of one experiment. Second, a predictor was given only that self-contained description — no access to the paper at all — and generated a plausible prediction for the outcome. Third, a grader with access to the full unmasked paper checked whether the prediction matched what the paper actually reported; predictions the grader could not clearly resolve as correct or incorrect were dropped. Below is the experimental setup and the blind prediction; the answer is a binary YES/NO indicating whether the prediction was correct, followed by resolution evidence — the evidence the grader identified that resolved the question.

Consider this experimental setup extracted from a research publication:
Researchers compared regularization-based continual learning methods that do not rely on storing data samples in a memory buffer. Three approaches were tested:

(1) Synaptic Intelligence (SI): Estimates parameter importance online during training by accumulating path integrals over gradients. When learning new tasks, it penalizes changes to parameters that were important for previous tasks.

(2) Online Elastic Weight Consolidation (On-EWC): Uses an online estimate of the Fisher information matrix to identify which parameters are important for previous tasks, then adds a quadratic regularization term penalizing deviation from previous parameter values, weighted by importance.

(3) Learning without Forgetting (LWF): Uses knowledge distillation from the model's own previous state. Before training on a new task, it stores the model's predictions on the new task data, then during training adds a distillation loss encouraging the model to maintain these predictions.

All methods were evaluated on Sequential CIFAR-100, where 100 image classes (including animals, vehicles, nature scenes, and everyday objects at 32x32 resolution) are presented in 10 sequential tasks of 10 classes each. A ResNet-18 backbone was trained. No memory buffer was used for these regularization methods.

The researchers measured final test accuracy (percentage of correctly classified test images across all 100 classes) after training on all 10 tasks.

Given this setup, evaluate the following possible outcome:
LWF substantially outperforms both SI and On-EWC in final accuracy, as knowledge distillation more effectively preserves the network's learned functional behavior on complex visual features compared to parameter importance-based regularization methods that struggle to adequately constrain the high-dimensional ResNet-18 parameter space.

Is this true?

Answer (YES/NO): NO